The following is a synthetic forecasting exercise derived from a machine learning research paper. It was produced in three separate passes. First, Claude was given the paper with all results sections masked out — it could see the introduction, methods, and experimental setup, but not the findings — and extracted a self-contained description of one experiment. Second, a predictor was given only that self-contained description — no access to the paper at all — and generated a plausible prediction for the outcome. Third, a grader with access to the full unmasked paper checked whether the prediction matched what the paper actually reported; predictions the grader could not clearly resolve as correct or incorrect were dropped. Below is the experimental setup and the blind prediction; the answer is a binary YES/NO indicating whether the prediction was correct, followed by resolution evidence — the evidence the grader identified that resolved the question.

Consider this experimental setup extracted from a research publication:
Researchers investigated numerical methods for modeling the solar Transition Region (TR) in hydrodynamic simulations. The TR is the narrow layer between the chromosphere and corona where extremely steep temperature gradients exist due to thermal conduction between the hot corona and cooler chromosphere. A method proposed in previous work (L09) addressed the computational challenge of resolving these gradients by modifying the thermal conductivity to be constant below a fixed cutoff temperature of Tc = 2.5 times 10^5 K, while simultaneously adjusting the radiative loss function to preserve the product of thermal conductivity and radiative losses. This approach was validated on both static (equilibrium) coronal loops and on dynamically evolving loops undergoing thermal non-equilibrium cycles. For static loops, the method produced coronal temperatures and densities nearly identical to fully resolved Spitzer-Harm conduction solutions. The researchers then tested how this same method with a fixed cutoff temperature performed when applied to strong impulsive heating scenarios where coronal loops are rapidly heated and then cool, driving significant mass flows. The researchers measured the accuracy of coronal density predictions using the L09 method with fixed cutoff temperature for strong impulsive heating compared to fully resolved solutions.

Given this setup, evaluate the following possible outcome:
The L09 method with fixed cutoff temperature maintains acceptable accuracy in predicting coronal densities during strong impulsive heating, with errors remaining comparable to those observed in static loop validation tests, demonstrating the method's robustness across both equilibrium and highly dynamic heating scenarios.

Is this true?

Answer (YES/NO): NO